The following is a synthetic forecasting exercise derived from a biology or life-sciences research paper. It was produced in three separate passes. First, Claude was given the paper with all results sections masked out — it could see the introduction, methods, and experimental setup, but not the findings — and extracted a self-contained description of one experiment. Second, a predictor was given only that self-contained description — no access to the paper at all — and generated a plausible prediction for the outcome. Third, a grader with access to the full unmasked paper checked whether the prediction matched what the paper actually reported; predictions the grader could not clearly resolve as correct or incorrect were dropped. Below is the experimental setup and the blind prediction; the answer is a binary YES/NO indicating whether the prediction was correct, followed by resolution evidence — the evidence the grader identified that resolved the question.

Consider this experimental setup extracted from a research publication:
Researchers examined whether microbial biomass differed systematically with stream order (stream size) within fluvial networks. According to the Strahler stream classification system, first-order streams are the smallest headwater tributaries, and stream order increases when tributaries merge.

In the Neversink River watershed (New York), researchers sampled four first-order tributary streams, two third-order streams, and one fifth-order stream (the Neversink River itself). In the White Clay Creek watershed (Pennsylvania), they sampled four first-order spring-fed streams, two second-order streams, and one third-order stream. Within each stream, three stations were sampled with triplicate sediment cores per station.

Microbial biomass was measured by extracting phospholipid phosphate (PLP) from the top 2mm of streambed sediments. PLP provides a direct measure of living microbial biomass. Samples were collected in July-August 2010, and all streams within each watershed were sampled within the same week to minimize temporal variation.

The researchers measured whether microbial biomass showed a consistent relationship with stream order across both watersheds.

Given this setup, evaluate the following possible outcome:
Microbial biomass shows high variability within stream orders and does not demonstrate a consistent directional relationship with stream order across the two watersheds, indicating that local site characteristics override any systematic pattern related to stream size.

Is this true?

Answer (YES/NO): YES